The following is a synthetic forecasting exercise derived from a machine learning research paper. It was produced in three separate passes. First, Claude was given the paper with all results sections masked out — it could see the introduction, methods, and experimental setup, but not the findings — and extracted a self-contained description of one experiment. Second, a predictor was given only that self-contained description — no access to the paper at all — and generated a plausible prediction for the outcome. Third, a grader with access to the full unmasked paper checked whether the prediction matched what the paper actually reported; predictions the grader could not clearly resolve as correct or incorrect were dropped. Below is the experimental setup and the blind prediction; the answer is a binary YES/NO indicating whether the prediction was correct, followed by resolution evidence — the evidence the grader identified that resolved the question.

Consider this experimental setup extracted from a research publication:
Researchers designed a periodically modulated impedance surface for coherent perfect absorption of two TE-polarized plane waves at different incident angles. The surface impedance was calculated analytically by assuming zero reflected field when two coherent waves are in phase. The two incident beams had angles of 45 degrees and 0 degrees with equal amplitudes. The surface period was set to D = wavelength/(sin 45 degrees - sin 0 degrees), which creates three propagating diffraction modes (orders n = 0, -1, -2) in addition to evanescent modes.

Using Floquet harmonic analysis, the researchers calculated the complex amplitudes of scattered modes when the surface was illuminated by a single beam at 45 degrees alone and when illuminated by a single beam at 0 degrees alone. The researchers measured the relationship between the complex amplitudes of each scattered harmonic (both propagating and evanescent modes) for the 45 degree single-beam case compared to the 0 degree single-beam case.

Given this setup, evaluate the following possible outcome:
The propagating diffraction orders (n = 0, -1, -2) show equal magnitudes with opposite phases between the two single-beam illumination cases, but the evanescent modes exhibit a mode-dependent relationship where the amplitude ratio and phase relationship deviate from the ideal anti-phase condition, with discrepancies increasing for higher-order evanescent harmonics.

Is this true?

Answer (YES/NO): NO